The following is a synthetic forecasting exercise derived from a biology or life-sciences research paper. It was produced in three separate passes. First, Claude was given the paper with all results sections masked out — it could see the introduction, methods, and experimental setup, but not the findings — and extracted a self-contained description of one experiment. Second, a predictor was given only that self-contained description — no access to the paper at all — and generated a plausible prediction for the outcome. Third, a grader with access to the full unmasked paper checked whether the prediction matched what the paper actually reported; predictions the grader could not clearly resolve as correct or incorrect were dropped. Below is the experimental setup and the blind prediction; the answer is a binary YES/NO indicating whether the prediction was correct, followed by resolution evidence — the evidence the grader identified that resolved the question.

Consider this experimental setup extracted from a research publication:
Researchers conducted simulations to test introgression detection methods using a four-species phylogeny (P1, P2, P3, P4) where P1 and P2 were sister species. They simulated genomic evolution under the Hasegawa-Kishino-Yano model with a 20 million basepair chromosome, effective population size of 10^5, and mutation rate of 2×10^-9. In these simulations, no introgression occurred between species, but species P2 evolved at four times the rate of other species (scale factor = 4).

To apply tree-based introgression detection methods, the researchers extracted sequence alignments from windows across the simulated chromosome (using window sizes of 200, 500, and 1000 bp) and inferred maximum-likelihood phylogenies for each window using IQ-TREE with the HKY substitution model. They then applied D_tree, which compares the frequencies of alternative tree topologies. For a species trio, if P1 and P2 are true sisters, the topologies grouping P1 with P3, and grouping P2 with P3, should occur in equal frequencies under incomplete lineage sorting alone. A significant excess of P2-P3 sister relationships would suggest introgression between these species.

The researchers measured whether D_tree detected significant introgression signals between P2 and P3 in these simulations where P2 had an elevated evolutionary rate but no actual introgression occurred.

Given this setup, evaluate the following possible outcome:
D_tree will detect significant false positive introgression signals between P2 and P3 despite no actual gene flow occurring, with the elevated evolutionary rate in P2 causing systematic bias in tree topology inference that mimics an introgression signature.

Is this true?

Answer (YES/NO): NO